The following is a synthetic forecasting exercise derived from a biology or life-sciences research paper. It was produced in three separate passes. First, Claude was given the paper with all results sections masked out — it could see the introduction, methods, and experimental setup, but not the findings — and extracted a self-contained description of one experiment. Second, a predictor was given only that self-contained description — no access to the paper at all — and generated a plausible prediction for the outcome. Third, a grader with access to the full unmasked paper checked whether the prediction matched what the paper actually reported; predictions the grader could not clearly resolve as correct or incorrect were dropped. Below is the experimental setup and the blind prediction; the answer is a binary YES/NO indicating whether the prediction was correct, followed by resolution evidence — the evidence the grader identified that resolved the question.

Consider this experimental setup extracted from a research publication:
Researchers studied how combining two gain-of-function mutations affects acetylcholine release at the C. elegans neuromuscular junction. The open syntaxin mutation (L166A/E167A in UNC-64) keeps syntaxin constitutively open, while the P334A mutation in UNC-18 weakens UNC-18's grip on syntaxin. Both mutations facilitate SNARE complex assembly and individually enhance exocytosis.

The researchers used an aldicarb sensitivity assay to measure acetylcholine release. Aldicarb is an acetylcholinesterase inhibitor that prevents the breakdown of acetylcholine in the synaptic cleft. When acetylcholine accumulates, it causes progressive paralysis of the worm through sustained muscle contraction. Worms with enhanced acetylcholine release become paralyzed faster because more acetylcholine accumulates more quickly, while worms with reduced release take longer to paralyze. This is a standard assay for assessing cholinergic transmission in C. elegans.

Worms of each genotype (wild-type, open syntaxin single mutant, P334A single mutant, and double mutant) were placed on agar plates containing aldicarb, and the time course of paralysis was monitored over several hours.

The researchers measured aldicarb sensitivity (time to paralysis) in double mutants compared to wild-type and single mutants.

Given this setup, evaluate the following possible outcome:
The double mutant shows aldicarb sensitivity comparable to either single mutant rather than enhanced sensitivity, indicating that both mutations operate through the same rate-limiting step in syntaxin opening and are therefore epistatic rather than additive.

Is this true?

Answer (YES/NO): NO